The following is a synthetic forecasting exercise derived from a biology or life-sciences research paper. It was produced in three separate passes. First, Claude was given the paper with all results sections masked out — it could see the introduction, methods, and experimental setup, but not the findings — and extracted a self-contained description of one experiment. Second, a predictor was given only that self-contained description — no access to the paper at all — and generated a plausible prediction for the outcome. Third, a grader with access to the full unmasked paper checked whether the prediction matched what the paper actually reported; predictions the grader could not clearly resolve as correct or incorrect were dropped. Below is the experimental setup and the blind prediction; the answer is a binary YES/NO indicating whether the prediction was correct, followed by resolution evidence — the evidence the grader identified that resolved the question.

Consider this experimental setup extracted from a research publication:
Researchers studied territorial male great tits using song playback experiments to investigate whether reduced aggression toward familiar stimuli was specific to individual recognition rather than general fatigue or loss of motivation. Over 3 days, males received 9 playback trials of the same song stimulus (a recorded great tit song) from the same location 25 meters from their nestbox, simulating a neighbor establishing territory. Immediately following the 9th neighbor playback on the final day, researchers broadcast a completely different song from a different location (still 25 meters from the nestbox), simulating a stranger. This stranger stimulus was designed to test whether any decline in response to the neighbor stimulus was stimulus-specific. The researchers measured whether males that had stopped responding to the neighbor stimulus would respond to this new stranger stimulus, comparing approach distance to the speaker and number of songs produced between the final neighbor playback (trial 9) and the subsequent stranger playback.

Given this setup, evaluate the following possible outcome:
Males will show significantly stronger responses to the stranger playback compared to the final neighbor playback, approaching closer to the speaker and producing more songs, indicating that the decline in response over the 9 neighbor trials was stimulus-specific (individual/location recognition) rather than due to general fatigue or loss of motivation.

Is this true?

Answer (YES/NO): YES